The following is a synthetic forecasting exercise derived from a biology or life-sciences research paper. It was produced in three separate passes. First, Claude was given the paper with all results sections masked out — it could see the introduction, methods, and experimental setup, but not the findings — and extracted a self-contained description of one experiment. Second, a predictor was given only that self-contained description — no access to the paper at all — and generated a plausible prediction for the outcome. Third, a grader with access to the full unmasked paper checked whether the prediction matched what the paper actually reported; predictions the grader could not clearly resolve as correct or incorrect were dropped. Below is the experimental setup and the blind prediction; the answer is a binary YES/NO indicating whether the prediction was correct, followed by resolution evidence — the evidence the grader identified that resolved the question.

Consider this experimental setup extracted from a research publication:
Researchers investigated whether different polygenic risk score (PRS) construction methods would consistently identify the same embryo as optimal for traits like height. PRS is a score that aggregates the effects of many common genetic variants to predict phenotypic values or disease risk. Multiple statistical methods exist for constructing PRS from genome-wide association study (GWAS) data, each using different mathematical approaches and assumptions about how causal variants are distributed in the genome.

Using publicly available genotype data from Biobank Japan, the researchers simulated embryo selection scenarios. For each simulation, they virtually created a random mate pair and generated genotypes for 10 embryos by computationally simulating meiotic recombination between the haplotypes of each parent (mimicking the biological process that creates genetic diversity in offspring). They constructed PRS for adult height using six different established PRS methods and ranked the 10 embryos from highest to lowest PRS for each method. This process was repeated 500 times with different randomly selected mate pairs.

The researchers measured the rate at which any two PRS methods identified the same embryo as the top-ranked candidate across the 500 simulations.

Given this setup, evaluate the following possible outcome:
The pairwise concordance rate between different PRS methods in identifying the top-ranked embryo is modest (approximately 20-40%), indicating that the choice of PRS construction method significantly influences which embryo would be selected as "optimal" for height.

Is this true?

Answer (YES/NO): YES